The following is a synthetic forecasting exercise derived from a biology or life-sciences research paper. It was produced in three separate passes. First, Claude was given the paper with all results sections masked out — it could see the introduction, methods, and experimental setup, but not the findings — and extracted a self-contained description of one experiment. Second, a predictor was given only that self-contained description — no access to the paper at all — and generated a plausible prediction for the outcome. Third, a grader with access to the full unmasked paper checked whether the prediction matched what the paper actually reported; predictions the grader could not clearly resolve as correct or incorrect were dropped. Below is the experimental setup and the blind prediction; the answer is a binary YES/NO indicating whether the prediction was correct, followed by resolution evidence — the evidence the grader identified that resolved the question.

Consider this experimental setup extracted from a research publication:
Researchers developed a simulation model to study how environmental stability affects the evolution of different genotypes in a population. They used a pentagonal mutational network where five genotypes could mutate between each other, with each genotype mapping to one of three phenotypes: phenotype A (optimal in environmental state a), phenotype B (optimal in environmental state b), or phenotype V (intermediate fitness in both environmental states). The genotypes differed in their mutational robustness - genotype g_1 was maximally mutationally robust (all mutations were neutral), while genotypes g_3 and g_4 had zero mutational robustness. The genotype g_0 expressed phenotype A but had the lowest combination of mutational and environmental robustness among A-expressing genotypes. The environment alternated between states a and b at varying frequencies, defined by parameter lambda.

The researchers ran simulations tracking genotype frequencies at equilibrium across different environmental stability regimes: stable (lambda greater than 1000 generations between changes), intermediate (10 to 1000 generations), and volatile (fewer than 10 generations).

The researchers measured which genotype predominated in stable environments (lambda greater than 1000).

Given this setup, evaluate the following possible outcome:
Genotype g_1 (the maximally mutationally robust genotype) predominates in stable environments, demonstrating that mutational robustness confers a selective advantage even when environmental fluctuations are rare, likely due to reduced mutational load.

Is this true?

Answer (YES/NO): YES